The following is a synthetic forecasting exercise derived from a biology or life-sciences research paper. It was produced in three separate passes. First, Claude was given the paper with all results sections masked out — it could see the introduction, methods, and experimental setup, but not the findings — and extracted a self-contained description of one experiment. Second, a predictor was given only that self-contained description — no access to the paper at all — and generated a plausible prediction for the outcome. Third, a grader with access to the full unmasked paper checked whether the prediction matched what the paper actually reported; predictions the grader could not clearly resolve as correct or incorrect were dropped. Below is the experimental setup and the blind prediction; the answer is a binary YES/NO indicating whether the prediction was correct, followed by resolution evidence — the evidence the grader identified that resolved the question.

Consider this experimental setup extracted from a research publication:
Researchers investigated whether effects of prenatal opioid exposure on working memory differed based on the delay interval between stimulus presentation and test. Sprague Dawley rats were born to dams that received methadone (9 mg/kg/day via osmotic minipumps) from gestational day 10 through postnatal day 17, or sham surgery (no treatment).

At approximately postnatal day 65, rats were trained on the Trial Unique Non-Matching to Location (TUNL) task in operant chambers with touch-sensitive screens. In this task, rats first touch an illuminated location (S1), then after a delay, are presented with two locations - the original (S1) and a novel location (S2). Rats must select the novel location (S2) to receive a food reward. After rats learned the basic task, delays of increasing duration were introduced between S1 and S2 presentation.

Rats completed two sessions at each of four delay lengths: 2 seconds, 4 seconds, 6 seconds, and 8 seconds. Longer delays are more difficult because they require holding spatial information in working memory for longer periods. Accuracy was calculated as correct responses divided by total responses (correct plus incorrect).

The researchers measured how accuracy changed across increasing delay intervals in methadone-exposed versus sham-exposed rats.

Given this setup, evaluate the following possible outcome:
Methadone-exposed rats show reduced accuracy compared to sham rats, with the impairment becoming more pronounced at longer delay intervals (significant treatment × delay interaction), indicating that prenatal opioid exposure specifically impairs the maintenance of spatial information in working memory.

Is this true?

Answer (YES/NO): NO